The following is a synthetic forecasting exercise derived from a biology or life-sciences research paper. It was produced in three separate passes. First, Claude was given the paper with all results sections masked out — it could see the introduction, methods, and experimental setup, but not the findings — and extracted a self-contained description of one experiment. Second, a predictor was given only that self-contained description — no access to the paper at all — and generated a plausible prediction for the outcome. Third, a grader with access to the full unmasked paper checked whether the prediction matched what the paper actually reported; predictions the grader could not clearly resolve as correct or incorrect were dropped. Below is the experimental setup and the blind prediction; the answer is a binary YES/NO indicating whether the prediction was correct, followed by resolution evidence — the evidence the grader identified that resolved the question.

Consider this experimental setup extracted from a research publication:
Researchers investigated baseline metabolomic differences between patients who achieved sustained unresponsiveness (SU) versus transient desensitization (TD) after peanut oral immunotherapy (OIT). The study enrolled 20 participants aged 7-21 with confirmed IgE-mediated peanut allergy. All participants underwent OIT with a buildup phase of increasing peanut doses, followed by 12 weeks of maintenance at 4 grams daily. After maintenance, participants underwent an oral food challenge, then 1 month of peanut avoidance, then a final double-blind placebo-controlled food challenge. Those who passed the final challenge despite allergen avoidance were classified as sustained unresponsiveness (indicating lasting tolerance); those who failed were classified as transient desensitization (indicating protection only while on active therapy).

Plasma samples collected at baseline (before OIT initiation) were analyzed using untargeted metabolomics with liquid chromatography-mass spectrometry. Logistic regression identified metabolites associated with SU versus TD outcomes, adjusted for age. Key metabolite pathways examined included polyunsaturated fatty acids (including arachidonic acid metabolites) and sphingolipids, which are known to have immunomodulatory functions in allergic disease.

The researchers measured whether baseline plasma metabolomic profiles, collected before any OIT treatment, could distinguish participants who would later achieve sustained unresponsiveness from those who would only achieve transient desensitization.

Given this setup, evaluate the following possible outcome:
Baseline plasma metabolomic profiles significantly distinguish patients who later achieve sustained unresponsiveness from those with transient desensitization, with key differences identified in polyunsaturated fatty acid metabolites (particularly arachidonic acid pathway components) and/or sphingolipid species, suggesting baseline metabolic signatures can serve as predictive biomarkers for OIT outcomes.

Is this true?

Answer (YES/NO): NO